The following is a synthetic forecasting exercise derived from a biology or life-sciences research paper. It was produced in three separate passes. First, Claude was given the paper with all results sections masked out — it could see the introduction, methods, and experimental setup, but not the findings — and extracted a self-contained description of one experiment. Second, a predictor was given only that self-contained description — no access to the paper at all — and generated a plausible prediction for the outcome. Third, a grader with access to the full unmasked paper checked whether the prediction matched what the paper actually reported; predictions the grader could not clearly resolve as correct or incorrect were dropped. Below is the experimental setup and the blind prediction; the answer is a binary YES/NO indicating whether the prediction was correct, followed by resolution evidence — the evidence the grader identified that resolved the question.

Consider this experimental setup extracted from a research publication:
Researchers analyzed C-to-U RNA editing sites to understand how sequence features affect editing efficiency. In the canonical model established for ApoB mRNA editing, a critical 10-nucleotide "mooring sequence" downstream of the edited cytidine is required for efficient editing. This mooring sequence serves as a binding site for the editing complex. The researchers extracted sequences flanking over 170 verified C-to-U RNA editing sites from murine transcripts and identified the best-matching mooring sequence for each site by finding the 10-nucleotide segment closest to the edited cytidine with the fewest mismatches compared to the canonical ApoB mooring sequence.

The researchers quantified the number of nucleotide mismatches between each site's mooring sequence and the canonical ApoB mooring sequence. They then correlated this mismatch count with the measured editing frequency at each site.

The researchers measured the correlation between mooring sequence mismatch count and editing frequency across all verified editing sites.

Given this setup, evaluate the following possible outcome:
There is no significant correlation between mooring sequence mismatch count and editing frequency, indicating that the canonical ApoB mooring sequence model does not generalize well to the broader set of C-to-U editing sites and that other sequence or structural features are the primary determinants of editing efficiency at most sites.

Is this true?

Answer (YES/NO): NO